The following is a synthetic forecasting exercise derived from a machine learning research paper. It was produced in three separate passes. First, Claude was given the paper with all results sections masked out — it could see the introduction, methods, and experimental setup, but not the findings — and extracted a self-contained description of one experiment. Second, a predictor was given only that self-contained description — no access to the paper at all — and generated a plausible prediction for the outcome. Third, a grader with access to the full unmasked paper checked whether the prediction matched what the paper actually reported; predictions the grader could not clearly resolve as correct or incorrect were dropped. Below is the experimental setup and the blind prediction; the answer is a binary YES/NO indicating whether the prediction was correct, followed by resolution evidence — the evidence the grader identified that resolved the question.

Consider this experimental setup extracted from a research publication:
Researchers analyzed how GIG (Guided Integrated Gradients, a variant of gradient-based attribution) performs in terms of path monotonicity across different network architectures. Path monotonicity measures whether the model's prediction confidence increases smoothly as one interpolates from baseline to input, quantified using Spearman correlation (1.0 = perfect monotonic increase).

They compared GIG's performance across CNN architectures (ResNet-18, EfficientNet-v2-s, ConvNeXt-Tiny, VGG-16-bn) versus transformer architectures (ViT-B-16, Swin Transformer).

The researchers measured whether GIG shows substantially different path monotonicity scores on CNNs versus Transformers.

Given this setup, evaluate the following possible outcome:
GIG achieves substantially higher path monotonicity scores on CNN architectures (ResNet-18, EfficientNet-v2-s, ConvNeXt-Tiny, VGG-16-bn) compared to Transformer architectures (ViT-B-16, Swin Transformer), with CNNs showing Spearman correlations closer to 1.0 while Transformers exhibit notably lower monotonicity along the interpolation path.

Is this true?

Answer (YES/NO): NO